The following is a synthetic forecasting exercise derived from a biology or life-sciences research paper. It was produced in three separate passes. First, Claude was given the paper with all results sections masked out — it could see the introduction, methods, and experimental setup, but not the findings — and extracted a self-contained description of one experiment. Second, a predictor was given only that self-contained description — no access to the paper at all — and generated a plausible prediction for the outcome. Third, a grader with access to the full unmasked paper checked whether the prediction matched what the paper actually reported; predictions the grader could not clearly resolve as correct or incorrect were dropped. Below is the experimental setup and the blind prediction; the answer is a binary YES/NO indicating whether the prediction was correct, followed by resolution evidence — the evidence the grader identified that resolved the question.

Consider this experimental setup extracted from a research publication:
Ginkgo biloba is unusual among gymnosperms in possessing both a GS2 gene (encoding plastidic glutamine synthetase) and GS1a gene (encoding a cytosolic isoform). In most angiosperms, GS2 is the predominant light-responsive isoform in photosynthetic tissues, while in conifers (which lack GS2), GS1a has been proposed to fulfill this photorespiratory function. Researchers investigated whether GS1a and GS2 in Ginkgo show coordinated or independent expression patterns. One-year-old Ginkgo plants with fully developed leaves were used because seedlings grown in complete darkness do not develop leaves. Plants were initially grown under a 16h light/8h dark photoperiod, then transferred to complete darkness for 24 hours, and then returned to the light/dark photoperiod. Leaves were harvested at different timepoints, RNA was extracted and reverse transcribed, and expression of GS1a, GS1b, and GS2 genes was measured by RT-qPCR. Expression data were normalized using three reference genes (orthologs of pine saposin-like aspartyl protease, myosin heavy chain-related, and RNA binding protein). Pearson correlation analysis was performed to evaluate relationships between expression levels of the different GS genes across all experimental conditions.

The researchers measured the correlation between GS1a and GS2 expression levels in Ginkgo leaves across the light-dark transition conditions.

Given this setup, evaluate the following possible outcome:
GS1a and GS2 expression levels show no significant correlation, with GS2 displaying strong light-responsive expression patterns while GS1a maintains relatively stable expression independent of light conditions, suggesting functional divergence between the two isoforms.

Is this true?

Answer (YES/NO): NO